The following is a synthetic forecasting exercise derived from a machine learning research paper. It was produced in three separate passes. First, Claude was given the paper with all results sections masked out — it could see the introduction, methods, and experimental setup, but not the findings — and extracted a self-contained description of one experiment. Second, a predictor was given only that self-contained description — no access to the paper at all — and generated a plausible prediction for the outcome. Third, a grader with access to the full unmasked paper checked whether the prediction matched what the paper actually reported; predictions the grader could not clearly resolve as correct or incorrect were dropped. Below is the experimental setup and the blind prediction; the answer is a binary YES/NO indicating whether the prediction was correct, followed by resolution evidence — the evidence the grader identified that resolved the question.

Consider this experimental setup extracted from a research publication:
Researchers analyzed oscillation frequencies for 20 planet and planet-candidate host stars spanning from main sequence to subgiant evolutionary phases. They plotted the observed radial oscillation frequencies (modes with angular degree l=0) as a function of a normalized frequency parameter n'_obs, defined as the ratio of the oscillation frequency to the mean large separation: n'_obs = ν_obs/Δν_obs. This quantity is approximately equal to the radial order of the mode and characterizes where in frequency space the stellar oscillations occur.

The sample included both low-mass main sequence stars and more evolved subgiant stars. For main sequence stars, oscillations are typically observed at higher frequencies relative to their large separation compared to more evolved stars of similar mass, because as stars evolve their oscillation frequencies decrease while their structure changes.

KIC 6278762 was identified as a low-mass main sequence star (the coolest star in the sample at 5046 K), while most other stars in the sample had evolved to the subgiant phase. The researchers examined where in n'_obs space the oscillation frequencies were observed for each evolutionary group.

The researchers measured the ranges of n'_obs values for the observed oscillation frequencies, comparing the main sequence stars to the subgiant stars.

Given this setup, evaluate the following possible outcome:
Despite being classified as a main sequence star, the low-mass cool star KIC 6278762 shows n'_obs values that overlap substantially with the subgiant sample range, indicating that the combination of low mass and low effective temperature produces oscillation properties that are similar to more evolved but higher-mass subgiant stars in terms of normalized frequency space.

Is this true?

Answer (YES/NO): YES